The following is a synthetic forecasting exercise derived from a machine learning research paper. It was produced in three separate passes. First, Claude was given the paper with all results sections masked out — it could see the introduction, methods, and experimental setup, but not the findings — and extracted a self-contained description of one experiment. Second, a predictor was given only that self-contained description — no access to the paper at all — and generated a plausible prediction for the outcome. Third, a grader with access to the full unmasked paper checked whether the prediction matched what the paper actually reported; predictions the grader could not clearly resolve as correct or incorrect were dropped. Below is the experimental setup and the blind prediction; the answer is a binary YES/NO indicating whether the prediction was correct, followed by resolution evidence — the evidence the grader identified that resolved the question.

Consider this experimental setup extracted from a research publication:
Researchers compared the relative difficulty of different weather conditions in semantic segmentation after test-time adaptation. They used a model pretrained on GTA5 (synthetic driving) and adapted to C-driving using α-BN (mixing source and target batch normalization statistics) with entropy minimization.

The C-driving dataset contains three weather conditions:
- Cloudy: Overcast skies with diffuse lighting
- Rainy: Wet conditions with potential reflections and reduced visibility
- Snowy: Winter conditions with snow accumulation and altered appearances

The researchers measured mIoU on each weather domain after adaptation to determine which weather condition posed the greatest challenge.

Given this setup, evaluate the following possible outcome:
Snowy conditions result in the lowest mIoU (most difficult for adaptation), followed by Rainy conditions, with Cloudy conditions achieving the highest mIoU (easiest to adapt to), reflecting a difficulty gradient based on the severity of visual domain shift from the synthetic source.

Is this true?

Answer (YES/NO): NO